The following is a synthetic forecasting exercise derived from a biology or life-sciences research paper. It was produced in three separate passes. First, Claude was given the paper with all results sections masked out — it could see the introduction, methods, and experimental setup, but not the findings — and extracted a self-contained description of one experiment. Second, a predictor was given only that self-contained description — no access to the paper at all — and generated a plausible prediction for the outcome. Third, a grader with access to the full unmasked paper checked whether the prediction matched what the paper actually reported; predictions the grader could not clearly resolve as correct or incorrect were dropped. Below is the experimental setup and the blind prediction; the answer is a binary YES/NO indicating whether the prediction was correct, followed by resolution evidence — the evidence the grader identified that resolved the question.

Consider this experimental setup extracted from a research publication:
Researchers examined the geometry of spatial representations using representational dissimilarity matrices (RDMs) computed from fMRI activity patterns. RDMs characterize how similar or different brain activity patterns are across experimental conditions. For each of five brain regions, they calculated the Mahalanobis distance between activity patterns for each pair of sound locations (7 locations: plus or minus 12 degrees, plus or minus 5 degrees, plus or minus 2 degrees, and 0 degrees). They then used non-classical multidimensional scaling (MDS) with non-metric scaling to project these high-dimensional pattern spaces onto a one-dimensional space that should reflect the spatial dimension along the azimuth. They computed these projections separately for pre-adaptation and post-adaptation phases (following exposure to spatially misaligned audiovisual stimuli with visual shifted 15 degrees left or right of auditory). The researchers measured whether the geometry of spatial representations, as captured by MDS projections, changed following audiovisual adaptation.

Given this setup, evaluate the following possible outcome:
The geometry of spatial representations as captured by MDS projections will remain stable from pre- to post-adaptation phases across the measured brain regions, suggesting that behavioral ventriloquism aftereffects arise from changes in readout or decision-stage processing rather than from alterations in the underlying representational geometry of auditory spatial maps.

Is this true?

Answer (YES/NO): NO